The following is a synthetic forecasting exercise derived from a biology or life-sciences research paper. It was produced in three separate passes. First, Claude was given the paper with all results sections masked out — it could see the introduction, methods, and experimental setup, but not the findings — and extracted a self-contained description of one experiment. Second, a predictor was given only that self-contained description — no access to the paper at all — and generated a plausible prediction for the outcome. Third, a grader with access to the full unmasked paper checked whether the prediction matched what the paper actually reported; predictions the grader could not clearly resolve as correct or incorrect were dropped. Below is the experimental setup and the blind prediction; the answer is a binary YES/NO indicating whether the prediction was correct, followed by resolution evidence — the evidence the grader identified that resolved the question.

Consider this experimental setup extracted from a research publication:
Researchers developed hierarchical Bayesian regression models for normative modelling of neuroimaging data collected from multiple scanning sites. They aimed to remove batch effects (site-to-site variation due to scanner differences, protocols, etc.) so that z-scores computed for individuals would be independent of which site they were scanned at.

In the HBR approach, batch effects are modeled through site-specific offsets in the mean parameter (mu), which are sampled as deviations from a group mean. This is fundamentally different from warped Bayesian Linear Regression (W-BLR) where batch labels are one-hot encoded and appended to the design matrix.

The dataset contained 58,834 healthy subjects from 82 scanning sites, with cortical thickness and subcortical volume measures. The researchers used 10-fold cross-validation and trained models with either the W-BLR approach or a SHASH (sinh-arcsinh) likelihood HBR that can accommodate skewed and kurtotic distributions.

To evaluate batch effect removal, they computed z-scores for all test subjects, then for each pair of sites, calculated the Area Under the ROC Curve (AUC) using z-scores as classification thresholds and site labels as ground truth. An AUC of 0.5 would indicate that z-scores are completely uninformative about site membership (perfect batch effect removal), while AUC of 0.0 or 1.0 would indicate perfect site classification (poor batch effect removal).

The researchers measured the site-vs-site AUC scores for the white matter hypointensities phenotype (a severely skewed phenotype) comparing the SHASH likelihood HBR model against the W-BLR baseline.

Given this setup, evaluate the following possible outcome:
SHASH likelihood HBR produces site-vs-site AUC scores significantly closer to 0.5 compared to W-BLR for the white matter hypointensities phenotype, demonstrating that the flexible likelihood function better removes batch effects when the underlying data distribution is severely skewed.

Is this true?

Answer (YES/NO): NO